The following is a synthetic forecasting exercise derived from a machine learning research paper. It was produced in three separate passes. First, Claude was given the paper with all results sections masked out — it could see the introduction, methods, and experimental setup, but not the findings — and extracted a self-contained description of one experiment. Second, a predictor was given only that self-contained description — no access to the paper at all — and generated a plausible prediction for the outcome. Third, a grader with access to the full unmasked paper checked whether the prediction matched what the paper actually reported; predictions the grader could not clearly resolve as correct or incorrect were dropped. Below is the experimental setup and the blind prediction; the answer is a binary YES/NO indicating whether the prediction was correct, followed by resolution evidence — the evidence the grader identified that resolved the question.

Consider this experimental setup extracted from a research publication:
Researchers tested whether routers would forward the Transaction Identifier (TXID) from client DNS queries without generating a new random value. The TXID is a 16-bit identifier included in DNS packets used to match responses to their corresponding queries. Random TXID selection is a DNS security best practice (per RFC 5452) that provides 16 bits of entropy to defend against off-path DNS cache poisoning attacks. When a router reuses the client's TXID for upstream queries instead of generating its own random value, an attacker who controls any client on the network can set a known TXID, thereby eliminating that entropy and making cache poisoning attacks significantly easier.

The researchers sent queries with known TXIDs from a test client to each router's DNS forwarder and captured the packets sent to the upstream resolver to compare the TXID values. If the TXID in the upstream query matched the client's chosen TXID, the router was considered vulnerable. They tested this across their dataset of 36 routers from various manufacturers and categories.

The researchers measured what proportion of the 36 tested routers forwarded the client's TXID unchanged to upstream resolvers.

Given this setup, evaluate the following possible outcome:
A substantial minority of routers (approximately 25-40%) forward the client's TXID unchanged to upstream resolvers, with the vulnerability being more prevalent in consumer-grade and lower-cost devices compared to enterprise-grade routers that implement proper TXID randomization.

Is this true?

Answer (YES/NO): NO